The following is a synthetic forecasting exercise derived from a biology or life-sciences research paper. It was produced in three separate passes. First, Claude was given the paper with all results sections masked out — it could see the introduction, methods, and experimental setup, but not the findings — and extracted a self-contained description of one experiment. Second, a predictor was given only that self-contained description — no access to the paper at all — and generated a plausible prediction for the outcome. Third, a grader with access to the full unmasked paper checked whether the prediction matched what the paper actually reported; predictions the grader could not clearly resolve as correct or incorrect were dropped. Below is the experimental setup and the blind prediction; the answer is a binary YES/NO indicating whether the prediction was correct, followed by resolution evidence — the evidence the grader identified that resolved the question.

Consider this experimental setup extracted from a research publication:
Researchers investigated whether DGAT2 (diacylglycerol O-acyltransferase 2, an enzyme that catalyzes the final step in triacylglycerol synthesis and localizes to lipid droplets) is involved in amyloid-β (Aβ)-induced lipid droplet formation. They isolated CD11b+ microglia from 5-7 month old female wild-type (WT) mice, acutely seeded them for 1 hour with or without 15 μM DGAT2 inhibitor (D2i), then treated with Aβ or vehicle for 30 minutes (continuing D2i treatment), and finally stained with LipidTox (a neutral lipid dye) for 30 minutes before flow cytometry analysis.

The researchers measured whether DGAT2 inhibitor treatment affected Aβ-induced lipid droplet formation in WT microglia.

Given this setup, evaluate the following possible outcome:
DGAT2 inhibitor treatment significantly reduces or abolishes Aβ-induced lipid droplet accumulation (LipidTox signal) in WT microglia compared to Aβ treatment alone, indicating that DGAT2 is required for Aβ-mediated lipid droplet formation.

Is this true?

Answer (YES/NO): YES